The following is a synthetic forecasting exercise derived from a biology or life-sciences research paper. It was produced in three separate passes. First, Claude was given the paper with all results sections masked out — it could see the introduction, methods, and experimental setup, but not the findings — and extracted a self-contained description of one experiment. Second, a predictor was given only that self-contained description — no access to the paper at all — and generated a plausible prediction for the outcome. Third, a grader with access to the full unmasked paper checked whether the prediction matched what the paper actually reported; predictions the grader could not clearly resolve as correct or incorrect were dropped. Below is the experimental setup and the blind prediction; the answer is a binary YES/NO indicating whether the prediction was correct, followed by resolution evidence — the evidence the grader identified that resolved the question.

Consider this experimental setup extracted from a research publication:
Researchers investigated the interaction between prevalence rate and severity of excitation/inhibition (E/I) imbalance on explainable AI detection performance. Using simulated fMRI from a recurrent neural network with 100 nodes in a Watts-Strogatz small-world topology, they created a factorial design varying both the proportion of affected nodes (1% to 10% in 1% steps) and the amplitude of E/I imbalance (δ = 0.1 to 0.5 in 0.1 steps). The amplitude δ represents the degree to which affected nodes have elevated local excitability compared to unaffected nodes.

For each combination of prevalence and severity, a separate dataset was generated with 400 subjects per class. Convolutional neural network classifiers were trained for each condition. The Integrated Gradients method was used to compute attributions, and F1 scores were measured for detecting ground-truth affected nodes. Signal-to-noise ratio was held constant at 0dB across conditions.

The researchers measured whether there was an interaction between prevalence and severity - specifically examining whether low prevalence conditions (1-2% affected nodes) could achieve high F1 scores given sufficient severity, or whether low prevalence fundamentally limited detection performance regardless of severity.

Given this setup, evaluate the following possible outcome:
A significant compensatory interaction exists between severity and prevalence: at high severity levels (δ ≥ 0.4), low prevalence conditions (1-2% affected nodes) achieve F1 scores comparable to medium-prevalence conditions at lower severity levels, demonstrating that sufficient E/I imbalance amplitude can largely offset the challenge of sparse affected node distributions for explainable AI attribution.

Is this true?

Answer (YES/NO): NO